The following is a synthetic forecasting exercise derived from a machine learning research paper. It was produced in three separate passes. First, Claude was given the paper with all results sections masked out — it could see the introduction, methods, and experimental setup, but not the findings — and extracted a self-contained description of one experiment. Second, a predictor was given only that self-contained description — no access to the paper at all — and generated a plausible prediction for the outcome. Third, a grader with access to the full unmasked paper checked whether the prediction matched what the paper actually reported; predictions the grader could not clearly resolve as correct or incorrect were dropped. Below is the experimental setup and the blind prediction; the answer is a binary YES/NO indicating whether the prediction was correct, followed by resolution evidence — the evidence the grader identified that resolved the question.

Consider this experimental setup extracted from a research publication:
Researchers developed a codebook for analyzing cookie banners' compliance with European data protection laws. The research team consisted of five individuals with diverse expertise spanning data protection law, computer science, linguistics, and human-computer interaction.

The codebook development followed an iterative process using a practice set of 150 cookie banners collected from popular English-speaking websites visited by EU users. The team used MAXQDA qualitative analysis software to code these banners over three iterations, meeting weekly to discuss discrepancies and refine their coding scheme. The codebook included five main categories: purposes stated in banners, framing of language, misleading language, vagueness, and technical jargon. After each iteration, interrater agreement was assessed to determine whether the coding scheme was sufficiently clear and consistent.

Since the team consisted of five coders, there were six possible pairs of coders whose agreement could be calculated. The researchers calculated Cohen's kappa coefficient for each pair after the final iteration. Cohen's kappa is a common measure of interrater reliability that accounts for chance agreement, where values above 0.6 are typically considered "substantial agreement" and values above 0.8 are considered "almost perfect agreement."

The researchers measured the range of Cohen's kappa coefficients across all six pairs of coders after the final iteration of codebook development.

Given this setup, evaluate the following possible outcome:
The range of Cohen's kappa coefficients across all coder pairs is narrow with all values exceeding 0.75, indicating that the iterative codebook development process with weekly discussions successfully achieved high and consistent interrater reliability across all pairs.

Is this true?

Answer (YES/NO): NO